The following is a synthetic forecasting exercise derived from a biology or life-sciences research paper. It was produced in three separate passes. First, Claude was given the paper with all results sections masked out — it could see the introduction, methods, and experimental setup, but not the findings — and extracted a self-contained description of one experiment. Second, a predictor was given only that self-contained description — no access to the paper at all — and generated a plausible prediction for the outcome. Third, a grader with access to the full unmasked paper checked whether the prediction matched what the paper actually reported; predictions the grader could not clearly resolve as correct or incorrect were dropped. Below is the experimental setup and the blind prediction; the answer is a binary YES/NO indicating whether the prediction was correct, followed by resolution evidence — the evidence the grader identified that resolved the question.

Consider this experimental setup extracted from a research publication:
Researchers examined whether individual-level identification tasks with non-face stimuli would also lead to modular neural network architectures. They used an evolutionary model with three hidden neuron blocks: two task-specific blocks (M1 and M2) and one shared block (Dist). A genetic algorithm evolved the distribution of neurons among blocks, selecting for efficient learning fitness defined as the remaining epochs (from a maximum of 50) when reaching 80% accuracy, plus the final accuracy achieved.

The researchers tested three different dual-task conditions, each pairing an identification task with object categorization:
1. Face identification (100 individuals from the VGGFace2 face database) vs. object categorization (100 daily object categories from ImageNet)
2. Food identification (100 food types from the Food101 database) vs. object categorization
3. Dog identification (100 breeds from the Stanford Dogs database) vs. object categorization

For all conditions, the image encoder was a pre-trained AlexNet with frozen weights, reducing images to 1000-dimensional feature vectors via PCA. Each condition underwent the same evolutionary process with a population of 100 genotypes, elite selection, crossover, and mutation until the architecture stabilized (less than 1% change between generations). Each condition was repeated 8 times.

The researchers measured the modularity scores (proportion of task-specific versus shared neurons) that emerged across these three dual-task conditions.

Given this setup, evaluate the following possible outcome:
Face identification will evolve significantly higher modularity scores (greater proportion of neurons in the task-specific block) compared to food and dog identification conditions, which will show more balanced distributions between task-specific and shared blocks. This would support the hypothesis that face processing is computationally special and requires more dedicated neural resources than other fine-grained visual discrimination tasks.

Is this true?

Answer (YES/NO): NO